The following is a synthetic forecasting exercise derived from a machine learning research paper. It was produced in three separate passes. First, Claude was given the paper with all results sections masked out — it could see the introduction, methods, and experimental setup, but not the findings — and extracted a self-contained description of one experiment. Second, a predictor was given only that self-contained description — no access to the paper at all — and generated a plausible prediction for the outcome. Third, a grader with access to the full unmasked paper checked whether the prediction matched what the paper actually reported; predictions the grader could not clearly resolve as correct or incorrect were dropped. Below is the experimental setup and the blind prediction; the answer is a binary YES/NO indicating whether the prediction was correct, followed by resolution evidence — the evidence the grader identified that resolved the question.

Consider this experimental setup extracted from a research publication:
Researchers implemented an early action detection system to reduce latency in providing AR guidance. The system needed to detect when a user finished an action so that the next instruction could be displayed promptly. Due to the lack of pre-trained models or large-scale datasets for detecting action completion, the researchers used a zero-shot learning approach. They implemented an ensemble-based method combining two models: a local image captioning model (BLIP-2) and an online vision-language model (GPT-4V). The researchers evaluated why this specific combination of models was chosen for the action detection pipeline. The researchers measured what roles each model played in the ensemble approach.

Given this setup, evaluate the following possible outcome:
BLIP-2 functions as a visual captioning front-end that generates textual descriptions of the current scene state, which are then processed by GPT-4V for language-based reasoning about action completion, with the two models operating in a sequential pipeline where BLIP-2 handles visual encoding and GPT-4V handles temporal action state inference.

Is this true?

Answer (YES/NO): NO